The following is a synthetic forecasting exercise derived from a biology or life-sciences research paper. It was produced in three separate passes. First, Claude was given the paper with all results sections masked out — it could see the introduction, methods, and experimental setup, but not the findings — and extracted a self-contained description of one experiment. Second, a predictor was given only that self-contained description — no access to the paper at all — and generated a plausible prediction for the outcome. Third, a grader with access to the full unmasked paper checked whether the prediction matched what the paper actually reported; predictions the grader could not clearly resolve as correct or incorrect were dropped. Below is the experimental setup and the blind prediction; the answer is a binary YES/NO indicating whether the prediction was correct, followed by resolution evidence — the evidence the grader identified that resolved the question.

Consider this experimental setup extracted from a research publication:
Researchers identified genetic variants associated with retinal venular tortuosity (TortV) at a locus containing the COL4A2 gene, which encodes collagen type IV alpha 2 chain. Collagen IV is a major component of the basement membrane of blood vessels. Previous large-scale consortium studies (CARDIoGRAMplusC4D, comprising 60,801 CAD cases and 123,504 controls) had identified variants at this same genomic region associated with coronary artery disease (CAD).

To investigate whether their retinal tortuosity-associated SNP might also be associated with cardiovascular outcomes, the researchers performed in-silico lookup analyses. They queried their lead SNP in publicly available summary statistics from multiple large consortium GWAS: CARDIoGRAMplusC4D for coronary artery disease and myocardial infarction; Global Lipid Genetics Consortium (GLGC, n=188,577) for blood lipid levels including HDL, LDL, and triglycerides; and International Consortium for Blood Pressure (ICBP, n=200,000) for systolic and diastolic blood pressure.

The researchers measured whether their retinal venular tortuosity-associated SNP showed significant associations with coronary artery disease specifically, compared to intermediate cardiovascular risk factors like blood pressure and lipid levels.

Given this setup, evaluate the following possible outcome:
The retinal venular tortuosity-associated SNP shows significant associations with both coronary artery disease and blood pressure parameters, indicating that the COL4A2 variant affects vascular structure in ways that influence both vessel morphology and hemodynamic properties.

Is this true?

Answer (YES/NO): NO